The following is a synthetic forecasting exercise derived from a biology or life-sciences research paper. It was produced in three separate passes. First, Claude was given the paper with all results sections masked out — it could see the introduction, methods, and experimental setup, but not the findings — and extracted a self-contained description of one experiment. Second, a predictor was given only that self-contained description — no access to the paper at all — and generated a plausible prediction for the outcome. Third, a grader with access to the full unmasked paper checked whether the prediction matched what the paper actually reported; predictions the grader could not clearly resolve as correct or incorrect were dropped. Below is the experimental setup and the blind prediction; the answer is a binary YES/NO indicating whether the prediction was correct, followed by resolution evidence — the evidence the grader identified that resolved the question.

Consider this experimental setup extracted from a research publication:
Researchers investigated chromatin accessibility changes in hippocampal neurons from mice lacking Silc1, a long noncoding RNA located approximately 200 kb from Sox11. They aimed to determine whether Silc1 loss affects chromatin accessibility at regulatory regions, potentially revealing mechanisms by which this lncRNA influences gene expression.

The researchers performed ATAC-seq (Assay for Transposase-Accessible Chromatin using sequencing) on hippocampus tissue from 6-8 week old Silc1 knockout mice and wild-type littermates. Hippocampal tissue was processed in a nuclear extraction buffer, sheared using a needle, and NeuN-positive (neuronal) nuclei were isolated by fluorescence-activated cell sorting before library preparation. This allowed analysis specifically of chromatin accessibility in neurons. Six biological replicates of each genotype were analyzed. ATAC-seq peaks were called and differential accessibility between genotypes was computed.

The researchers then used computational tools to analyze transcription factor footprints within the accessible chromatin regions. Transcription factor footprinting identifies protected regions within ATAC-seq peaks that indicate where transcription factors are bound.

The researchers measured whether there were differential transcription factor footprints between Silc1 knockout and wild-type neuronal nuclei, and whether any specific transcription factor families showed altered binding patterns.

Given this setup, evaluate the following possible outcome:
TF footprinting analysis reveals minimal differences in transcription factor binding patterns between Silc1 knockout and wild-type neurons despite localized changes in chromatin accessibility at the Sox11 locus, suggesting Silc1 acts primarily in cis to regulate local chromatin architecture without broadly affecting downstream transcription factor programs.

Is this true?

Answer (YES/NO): NO